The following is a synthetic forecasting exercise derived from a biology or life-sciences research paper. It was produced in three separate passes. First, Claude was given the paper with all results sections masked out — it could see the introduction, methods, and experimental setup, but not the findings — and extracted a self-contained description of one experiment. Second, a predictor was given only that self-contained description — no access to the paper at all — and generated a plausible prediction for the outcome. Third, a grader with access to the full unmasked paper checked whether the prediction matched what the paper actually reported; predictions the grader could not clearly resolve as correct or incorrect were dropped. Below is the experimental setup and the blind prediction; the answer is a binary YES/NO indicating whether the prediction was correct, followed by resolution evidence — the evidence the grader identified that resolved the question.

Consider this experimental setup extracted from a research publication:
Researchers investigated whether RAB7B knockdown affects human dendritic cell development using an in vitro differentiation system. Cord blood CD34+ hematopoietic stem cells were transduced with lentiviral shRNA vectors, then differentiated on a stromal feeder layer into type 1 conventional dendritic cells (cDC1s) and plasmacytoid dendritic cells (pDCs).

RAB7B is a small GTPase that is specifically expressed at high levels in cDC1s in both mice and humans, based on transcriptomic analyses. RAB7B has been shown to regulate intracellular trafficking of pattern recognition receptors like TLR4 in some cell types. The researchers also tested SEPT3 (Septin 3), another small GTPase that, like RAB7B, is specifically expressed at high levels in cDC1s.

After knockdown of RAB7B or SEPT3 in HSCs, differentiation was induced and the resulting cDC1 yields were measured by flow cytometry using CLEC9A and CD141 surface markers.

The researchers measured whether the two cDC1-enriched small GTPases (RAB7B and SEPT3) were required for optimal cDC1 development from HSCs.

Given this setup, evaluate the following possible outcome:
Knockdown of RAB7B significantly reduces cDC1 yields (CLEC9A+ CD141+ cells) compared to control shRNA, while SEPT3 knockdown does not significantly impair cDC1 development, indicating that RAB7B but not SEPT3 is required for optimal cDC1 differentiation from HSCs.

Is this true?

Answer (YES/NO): YES